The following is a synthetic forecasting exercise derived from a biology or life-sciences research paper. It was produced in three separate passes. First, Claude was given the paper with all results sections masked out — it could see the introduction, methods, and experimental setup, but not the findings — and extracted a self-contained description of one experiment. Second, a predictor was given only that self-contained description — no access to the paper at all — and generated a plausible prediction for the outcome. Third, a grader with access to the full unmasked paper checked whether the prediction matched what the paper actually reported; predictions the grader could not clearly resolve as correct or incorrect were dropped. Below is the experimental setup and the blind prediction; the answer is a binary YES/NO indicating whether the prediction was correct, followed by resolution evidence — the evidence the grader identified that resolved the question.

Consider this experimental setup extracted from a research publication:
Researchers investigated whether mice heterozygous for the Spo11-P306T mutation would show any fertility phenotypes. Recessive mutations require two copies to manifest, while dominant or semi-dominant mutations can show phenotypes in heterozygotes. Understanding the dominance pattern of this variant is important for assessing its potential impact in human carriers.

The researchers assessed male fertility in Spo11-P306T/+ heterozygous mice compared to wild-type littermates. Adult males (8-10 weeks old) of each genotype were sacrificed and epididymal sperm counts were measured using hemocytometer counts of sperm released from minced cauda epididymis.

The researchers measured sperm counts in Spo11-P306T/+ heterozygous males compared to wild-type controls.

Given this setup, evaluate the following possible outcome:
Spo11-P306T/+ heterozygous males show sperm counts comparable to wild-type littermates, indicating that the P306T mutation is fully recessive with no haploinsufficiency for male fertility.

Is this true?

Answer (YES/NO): YES